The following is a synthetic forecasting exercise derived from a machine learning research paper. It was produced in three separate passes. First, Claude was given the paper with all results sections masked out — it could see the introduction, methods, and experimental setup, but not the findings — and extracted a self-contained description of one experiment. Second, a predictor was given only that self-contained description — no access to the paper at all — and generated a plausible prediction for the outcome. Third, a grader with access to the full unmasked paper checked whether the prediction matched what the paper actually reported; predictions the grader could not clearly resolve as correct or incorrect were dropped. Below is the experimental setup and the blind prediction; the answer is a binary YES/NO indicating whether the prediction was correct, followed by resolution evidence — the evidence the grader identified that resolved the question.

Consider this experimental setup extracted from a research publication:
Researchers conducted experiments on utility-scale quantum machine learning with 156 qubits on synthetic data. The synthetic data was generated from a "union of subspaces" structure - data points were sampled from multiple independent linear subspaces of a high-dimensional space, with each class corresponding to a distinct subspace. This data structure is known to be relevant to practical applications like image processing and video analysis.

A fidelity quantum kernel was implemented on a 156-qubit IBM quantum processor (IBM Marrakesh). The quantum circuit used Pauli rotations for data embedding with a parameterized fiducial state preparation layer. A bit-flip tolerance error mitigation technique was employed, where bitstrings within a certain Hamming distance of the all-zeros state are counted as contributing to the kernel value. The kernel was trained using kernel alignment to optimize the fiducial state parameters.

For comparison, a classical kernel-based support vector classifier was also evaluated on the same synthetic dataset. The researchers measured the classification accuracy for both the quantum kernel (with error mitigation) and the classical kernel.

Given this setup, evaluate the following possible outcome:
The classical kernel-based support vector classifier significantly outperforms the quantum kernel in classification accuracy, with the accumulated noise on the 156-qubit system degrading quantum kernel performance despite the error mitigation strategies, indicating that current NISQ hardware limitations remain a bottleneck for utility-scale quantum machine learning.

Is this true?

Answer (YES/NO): NO